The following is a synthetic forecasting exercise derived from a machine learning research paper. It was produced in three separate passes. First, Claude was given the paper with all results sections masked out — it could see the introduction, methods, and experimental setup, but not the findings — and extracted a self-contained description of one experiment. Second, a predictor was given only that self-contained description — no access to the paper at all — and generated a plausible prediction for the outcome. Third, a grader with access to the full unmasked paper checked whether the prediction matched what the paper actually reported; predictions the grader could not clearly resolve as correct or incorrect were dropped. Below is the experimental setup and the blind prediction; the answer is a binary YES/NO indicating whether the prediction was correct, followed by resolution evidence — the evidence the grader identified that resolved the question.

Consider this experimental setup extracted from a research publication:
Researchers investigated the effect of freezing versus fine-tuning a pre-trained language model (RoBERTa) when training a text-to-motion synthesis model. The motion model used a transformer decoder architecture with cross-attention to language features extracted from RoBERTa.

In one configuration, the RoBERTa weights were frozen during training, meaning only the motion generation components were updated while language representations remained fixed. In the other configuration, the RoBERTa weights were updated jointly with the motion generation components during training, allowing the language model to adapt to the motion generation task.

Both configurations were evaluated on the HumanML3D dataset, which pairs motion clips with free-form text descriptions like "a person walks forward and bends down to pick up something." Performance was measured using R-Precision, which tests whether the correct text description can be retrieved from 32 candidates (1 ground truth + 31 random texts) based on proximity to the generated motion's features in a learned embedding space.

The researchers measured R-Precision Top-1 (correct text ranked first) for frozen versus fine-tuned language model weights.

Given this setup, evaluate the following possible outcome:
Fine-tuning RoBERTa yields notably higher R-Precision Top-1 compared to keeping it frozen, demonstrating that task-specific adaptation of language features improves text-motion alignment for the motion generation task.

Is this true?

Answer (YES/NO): NO